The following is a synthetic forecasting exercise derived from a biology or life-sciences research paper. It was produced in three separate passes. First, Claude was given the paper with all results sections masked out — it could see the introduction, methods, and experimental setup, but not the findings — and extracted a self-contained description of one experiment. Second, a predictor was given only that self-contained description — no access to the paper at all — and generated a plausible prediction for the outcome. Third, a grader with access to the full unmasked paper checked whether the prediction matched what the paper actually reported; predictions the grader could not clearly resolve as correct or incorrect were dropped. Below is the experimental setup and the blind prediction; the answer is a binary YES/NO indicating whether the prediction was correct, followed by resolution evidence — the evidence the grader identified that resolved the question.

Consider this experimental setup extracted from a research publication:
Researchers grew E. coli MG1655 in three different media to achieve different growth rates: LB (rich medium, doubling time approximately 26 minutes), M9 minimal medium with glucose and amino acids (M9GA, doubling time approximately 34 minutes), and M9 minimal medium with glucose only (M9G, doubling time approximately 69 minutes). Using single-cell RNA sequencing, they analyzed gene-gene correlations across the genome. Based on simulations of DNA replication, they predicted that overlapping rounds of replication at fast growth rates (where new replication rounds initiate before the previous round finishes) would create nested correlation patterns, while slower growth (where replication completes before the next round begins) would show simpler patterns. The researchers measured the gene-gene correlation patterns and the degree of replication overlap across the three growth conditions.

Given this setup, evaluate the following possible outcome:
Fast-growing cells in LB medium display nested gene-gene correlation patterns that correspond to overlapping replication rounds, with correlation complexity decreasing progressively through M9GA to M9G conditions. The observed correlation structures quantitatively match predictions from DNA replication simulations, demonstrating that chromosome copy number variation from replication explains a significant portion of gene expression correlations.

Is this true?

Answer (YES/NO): YES